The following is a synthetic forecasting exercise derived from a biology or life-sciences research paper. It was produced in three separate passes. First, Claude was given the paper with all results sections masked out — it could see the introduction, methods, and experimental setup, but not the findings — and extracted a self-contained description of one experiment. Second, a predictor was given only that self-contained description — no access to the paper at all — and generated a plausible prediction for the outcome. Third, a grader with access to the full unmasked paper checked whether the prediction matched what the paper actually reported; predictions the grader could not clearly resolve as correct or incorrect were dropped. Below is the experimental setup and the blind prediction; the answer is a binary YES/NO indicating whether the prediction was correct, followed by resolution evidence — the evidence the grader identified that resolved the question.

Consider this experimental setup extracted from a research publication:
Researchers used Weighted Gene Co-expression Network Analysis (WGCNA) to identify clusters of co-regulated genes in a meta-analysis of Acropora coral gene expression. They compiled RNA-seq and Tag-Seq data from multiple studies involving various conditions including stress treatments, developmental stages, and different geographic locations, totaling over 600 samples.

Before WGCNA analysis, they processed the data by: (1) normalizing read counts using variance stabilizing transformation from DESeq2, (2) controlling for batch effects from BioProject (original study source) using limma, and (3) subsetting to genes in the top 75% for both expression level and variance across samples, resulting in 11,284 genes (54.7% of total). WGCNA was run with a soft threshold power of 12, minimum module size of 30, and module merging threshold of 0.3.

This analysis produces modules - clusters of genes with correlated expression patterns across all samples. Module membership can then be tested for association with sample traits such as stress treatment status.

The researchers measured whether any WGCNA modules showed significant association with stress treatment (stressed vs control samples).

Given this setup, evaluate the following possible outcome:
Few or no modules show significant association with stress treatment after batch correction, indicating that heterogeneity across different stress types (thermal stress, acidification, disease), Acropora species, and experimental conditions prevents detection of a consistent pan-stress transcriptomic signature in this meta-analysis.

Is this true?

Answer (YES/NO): NO